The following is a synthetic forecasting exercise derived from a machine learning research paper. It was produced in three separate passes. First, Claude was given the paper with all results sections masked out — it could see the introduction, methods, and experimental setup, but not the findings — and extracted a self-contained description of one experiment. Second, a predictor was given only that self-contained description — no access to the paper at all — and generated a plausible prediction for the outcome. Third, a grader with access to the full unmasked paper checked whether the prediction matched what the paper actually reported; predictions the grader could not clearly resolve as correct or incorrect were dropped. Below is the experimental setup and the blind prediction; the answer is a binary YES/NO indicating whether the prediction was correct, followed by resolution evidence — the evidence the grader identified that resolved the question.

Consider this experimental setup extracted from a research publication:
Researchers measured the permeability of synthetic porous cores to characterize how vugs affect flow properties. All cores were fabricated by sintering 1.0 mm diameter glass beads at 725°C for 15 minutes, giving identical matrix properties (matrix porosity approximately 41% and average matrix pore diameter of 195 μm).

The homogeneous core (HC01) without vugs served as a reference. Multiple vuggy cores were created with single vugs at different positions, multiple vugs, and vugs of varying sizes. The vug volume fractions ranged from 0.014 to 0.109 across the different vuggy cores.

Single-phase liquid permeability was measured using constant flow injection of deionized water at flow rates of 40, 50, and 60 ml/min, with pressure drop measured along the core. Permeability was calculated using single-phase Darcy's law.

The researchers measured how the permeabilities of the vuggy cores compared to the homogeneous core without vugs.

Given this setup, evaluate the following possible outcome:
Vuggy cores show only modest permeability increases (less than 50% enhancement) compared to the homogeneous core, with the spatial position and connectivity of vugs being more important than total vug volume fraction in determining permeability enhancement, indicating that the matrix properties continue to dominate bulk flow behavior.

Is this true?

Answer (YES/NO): NO